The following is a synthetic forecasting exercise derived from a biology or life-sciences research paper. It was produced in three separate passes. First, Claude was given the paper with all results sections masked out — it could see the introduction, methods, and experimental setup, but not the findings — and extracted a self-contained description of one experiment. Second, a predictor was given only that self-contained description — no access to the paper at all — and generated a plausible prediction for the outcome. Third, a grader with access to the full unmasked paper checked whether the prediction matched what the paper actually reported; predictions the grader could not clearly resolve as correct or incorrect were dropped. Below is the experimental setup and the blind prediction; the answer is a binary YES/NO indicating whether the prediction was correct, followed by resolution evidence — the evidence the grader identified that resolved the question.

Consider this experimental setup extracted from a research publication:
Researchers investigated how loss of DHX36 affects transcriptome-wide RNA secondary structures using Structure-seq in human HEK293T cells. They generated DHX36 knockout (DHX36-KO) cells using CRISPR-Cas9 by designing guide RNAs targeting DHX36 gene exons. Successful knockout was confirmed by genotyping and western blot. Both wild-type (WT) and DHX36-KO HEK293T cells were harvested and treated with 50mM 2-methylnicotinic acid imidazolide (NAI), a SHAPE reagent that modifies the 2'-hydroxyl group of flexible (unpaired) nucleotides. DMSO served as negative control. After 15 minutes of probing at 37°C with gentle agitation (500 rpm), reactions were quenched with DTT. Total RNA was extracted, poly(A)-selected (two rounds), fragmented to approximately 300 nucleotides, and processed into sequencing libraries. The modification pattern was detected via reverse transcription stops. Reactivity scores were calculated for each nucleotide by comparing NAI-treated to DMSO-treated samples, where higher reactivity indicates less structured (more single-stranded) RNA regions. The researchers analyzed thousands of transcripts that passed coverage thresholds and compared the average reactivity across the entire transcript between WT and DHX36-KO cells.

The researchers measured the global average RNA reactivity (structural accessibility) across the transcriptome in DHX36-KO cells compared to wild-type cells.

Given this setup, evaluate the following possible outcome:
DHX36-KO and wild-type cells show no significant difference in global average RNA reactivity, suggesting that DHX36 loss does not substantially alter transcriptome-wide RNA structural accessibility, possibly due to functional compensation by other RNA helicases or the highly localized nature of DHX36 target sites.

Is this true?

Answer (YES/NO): NO